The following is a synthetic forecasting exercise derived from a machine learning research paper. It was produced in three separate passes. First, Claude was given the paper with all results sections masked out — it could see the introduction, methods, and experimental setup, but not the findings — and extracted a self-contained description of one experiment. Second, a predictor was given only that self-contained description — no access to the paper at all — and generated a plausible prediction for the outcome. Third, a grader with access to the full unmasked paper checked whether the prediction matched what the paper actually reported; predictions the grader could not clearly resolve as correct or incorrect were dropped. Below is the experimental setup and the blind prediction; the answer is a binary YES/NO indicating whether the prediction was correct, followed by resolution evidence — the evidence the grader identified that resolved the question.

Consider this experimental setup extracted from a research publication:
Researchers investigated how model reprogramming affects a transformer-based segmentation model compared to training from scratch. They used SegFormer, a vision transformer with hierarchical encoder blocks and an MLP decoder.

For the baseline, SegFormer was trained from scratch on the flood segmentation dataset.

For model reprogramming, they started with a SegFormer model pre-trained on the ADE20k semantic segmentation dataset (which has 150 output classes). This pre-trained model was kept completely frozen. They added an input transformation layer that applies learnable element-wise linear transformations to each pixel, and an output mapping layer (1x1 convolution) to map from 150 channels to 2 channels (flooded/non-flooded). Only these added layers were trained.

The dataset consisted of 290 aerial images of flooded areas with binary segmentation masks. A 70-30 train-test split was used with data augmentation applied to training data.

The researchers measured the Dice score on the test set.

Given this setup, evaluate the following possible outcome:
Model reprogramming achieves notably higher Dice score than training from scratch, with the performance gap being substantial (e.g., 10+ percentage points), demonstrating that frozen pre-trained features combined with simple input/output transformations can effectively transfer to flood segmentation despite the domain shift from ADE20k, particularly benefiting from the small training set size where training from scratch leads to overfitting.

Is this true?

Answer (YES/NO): NO